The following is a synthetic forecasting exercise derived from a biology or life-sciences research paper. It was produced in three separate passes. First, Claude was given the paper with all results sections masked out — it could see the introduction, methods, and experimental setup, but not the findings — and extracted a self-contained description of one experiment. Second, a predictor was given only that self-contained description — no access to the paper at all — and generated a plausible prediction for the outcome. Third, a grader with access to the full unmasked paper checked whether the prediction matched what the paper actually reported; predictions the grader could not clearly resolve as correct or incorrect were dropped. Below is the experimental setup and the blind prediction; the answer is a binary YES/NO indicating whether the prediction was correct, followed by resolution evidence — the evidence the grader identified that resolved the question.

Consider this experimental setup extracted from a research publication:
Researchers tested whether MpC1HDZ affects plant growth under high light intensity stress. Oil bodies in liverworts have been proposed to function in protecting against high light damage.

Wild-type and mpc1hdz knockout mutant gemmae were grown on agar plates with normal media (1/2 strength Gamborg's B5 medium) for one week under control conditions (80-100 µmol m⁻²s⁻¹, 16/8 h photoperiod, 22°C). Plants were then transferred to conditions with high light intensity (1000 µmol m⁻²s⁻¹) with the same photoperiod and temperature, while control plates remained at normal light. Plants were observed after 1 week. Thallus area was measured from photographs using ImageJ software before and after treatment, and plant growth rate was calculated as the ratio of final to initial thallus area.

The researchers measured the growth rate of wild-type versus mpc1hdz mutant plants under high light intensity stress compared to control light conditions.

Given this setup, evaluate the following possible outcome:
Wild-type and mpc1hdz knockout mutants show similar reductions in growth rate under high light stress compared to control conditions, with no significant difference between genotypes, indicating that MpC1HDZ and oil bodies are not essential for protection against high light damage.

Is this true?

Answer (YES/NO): YES